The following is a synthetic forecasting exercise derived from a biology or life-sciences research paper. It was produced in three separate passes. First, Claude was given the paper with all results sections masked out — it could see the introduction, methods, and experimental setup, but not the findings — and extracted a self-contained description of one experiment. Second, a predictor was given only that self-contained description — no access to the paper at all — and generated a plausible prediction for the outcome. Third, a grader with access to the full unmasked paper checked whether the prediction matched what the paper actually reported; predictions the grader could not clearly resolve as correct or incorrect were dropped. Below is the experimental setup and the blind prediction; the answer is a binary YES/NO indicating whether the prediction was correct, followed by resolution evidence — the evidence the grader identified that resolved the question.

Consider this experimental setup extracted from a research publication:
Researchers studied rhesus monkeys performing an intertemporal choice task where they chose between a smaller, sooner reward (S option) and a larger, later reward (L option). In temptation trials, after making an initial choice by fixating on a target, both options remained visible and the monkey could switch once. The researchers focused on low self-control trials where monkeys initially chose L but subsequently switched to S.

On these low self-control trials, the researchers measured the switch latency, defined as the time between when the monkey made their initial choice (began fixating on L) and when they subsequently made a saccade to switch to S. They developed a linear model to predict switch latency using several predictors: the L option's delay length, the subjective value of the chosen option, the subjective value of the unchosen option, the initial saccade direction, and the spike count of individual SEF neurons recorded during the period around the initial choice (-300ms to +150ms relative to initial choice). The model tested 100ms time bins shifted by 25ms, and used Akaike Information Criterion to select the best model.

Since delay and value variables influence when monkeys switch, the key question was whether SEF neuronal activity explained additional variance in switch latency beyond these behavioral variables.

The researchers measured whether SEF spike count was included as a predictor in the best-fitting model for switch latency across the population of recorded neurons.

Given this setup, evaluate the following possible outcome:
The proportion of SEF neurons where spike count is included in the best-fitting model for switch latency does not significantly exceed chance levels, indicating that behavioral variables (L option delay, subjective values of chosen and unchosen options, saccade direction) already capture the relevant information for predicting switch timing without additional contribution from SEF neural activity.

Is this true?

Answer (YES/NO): NO